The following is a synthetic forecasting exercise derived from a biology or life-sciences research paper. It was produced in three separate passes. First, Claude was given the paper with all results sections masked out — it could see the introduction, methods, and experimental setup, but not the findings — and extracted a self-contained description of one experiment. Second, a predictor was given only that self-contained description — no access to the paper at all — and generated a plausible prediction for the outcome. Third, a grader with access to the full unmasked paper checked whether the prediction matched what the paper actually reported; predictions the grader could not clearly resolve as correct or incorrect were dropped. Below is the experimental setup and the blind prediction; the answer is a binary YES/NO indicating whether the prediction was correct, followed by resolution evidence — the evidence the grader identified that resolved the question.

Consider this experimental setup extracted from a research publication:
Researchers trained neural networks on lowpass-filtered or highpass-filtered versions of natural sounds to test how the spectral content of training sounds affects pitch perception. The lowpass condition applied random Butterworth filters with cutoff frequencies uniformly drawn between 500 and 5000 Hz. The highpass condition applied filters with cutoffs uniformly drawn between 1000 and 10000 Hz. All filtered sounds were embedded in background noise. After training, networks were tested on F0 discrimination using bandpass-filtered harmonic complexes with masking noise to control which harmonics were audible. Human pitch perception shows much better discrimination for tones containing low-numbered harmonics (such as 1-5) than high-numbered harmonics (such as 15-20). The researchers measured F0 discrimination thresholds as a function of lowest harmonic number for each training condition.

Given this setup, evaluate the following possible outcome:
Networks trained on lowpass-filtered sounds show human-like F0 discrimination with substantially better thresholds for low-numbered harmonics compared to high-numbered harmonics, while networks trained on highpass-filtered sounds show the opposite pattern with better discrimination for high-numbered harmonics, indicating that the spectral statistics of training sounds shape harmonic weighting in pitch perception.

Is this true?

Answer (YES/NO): NO